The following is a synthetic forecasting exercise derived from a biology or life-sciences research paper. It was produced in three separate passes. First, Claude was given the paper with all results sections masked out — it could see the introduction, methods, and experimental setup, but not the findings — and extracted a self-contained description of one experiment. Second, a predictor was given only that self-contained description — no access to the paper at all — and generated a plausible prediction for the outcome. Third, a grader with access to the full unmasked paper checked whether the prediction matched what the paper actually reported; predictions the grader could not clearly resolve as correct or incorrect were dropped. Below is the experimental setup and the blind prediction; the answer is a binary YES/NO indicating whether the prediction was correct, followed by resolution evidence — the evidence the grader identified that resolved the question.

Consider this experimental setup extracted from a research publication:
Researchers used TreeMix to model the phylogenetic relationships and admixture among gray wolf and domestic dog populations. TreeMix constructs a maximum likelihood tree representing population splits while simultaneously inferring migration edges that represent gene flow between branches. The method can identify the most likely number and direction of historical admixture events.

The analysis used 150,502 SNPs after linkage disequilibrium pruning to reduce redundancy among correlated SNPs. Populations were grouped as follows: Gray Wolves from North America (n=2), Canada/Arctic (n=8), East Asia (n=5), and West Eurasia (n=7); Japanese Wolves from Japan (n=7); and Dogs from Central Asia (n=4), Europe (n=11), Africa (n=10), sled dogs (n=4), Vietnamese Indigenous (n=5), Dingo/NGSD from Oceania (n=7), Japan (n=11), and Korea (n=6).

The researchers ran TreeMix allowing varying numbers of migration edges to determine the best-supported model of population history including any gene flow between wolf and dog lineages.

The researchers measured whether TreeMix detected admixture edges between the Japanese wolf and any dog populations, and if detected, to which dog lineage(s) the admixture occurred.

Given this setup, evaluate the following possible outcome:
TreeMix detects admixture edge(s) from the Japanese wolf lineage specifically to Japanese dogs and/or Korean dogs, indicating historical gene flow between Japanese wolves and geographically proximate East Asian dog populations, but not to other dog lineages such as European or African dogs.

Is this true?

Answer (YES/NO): NO